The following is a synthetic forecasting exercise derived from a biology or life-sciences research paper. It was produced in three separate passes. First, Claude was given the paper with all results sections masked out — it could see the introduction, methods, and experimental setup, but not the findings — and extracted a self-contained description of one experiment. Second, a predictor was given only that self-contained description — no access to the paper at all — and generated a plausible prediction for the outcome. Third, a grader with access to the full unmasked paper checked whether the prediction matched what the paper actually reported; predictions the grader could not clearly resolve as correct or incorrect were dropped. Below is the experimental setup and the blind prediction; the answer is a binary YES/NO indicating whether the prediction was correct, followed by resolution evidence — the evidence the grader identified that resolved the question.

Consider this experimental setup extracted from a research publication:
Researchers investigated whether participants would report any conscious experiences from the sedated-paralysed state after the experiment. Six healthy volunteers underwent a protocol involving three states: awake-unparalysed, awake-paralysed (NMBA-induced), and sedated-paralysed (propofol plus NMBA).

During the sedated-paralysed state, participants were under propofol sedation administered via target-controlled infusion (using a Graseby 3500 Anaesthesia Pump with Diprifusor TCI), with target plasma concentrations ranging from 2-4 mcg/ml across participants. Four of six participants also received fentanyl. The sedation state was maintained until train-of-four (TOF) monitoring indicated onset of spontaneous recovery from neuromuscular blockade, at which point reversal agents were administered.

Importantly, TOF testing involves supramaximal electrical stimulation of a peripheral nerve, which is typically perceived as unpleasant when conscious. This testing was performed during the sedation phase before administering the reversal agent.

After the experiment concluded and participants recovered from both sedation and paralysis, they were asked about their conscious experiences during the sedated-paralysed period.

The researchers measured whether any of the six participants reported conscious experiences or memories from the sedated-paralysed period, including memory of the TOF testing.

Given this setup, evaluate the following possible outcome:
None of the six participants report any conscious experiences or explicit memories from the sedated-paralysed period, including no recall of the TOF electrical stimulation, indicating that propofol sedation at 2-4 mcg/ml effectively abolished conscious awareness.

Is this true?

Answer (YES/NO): YES